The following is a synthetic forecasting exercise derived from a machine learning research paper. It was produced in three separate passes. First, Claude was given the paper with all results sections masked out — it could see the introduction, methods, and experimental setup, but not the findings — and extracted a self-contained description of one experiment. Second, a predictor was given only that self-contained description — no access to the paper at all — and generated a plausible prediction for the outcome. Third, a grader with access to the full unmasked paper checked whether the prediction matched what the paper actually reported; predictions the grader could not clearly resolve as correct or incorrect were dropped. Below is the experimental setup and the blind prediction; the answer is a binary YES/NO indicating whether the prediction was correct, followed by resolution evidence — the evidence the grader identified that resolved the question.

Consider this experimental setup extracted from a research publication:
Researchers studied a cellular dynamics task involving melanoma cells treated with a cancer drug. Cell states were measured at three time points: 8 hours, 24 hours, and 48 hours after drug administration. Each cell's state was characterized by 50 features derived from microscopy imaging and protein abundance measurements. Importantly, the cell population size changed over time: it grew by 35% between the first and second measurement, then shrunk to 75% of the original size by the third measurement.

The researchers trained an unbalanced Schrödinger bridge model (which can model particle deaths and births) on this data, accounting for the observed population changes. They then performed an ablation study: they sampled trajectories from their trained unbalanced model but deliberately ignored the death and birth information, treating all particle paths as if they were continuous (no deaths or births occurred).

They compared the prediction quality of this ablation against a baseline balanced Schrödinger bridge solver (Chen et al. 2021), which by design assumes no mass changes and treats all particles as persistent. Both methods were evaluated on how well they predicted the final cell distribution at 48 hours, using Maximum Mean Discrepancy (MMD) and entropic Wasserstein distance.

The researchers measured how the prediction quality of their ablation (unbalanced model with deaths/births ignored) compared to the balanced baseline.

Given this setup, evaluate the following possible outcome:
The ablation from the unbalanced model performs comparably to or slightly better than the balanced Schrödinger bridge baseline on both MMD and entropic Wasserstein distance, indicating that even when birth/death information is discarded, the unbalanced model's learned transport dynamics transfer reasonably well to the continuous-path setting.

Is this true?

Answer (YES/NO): NO